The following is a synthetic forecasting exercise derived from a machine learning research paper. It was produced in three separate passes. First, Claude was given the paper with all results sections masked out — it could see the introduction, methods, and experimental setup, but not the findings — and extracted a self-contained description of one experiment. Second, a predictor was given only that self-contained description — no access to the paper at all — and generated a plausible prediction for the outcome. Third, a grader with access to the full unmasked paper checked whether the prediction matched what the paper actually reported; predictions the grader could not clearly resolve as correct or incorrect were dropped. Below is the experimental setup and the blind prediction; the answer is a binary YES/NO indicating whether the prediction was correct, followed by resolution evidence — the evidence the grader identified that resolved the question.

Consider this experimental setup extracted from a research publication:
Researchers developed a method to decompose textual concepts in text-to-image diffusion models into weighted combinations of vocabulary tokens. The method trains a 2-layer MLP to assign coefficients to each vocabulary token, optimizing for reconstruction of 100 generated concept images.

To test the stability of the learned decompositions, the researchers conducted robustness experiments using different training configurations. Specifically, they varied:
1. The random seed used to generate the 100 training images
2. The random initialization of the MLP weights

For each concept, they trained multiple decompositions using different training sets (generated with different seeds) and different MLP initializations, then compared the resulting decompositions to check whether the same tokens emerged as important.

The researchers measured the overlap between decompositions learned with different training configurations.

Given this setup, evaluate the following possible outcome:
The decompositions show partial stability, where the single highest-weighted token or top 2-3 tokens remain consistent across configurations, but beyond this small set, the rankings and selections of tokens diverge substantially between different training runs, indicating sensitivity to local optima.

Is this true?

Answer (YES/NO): NO